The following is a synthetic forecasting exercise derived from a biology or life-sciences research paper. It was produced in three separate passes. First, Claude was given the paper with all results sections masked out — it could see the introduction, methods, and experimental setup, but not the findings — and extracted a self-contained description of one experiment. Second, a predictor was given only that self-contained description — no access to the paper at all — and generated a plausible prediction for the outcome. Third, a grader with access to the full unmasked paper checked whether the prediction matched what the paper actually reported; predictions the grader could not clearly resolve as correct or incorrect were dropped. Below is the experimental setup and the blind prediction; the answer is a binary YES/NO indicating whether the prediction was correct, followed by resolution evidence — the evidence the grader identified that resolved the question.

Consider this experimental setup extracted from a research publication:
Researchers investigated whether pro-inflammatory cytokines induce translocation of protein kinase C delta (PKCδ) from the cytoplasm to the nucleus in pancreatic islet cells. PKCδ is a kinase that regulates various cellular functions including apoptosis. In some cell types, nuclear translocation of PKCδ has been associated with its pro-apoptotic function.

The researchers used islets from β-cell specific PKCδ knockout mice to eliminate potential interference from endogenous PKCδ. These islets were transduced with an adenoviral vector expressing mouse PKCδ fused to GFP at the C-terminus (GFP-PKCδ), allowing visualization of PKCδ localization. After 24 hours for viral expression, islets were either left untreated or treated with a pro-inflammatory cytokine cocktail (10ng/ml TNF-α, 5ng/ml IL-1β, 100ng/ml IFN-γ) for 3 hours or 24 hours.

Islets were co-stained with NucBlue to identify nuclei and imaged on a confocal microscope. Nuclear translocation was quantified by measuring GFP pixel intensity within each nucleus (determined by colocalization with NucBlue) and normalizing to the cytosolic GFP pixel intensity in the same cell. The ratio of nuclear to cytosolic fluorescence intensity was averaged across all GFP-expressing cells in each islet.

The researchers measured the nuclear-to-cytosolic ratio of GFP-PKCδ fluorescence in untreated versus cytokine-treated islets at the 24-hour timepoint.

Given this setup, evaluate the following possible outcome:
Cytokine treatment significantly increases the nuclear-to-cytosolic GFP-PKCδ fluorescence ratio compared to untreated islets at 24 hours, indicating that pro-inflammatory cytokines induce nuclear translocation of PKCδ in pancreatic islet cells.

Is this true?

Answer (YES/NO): YES